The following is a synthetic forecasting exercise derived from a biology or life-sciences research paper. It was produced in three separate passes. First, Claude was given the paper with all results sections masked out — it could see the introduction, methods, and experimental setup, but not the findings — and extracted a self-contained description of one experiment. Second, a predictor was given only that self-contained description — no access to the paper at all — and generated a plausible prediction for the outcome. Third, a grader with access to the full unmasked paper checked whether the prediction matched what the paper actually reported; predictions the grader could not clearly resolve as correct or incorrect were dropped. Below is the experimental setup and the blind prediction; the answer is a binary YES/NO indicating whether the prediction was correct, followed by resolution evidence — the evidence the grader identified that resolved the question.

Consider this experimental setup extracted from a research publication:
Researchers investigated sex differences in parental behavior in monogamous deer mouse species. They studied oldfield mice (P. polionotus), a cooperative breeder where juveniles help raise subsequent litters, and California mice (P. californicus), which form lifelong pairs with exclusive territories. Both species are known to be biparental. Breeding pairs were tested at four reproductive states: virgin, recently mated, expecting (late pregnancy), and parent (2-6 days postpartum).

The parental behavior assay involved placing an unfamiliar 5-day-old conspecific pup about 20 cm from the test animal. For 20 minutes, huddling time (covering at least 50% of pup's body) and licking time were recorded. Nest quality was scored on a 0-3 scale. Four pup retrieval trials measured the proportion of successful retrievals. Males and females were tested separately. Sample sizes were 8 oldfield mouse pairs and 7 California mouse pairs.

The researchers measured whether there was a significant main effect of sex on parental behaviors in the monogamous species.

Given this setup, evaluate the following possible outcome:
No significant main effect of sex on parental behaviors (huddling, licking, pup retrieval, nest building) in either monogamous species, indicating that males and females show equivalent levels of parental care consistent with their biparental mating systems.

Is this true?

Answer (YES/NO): NO